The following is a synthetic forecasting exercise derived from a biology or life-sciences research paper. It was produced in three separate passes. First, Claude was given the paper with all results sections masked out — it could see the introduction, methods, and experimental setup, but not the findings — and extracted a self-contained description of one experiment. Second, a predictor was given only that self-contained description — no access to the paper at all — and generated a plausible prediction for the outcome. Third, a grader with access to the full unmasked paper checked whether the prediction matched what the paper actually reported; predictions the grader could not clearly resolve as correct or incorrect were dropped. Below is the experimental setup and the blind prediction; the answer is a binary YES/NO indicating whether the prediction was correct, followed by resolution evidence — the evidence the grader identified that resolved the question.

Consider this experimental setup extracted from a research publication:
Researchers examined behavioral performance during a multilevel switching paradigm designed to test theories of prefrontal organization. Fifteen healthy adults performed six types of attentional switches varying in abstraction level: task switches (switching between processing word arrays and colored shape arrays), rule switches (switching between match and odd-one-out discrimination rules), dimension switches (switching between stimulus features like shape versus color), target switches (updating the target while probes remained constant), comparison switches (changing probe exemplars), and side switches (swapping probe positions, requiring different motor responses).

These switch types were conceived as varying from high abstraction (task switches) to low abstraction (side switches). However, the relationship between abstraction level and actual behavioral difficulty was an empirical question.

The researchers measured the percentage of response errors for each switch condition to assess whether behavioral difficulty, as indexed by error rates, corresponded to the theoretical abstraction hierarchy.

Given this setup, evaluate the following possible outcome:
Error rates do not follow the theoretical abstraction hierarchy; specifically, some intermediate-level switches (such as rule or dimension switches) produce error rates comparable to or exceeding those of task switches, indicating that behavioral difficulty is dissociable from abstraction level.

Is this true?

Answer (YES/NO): YES